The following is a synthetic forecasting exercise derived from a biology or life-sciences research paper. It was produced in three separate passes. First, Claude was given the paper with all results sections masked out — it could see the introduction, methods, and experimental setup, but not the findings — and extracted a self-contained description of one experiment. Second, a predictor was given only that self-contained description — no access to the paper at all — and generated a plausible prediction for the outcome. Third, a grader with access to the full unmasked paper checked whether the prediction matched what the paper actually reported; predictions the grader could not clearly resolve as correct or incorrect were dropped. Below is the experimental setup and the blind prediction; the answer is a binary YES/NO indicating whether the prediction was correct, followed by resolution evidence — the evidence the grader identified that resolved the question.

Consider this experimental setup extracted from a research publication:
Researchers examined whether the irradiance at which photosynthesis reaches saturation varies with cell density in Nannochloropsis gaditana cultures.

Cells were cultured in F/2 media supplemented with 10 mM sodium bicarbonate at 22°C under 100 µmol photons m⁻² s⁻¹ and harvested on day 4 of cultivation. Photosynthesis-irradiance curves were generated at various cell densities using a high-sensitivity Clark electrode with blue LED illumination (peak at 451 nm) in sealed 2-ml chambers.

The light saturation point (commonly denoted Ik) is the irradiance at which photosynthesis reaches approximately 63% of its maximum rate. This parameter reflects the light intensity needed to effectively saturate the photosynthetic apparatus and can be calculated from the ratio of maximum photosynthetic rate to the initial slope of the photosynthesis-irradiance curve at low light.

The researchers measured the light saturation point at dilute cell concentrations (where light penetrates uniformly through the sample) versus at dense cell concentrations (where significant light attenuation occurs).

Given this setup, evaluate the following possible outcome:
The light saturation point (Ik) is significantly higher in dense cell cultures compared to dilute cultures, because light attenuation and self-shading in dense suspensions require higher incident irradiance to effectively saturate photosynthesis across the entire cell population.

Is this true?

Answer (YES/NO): YES